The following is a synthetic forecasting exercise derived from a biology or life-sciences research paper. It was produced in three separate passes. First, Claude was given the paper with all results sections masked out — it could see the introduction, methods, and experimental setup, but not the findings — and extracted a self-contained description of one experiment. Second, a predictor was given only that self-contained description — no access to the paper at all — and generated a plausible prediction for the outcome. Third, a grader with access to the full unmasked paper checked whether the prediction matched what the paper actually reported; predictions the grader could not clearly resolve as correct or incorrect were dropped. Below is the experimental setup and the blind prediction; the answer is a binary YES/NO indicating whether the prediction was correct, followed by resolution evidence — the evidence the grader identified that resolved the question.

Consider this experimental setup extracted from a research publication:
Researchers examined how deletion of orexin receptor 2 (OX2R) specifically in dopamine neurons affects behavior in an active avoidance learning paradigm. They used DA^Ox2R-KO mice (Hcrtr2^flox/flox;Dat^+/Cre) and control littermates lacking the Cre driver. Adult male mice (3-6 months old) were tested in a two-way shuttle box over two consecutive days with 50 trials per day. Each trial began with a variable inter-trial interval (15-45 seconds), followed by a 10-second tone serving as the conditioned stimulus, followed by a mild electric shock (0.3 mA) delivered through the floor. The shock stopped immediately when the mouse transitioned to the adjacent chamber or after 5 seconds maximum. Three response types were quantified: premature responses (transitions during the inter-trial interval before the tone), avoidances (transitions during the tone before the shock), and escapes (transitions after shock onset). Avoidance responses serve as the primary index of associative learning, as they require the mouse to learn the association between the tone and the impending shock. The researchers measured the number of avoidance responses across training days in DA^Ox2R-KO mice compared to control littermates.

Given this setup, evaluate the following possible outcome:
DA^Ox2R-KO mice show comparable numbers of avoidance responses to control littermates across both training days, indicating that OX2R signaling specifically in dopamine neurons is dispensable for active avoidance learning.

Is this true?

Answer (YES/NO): NO